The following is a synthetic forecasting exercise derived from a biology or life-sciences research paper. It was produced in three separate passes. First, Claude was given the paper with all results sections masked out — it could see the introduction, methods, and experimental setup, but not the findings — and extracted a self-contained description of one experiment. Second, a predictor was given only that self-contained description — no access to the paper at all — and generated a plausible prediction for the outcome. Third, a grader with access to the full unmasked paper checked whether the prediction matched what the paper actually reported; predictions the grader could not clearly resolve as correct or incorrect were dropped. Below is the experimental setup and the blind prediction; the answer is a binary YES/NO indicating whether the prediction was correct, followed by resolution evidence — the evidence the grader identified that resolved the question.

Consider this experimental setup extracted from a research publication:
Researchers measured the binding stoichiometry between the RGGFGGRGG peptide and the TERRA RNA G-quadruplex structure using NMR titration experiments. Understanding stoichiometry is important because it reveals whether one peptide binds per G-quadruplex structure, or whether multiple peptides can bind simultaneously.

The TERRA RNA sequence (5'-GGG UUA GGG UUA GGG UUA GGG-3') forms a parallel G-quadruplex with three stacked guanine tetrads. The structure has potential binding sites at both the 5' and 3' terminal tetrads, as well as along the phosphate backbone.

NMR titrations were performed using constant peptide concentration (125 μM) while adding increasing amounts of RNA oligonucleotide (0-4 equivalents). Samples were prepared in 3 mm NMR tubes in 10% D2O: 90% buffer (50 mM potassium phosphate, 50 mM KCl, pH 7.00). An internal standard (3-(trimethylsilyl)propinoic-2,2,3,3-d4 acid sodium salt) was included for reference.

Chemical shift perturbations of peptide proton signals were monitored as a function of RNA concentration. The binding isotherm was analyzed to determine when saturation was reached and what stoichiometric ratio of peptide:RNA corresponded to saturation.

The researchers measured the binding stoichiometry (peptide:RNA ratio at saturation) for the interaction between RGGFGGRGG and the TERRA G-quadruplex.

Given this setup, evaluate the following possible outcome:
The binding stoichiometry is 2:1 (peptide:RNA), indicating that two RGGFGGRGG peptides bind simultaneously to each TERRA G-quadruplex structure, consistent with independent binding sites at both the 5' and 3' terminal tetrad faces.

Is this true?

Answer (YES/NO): YES